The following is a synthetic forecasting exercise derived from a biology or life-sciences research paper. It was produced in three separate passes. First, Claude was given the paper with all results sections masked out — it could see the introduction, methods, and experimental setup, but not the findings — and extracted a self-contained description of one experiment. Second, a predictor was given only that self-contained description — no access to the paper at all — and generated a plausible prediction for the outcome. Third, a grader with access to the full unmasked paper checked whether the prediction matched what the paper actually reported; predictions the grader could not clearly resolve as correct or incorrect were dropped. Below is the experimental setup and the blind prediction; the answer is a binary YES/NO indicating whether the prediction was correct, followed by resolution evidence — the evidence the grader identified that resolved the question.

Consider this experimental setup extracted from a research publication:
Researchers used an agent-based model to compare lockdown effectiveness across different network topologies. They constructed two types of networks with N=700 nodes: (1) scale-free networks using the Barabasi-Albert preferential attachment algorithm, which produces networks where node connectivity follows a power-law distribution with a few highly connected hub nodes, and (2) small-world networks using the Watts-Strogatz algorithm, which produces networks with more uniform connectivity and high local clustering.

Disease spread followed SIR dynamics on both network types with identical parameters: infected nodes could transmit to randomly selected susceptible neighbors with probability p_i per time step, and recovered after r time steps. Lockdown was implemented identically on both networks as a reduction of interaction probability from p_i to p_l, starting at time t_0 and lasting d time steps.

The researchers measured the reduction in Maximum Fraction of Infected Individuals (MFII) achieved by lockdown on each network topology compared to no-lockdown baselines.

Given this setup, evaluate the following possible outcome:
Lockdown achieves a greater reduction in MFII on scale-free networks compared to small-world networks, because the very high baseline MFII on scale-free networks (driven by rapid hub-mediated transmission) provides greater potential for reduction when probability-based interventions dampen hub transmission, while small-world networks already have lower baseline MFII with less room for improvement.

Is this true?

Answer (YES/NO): NO